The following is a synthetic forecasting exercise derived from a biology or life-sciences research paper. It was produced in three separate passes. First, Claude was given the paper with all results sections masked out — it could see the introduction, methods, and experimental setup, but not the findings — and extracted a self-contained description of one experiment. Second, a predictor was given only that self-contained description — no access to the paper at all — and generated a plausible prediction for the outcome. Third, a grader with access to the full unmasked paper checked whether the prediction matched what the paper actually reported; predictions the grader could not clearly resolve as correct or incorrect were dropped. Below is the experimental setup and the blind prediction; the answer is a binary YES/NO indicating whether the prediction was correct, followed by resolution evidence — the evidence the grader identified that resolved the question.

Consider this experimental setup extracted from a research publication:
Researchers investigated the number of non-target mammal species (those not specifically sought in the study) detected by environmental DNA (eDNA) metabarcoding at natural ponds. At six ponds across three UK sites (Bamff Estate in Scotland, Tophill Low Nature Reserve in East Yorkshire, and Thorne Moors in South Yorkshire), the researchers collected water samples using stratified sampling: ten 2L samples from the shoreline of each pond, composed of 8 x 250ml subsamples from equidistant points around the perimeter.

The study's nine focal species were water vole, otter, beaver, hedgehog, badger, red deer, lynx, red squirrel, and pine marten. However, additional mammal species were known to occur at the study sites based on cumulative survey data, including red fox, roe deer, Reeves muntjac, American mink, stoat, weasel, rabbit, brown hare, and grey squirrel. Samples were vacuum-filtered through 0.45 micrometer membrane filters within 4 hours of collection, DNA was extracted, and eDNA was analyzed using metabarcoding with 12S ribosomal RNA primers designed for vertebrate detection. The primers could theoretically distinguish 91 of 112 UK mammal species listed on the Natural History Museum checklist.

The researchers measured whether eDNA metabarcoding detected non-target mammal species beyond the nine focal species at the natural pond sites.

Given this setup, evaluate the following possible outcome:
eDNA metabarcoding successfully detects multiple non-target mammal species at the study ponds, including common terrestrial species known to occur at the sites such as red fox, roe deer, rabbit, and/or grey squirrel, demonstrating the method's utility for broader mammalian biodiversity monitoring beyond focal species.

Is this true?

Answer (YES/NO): YES